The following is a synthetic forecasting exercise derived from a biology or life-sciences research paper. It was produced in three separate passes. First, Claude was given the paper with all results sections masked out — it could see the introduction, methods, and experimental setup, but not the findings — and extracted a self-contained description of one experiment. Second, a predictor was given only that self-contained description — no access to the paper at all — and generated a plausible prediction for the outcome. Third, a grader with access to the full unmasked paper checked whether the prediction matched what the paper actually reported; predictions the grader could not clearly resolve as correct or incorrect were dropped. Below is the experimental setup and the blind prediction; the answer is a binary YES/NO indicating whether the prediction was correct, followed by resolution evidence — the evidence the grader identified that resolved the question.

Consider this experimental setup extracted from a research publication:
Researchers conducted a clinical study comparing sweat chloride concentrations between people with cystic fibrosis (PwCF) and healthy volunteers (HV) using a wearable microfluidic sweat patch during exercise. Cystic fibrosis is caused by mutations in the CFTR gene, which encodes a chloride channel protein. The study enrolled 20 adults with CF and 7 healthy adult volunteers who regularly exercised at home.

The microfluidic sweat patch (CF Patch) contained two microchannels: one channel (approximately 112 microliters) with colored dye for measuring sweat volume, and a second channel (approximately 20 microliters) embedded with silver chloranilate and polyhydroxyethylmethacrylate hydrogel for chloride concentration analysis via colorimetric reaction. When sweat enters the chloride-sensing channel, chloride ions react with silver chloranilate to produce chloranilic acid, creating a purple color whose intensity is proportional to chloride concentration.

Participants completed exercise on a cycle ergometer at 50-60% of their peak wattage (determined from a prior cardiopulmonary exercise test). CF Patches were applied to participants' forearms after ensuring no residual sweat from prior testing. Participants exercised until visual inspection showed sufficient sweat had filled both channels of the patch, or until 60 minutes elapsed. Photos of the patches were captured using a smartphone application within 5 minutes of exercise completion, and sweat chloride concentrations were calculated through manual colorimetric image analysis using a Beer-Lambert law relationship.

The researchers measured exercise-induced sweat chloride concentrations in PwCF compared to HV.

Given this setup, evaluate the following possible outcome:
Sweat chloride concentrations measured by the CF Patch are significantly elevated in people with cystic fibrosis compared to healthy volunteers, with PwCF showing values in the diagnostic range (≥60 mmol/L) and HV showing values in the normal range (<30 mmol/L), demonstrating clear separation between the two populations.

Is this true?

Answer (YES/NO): NO